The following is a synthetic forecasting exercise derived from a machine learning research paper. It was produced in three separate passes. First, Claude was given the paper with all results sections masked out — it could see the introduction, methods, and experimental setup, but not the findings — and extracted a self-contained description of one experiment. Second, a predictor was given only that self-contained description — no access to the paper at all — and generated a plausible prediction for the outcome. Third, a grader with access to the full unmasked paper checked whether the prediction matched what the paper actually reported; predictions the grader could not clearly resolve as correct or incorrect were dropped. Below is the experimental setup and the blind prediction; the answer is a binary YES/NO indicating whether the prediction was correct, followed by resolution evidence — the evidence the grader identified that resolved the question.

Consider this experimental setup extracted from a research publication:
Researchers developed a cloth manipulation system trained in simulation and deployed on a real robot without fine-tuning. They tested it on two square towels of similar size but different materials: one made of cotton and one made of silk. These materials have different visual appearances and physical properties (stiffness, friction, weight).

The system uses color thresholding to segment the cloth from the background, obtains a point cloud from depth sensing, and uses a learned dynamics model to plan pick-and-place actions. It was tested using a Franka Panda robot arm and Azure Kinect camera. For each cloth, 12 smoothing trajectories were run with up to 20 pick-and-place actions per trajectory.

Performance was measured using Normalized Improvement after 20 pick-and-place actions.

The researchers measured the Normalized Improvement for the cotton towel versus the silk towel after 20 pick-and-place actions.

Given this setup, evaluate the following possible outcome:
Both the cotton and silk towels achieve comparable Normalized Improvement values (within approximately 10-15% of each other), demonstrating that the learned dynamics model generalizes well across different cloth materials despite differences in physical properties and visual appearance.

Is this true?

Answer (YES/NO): YES